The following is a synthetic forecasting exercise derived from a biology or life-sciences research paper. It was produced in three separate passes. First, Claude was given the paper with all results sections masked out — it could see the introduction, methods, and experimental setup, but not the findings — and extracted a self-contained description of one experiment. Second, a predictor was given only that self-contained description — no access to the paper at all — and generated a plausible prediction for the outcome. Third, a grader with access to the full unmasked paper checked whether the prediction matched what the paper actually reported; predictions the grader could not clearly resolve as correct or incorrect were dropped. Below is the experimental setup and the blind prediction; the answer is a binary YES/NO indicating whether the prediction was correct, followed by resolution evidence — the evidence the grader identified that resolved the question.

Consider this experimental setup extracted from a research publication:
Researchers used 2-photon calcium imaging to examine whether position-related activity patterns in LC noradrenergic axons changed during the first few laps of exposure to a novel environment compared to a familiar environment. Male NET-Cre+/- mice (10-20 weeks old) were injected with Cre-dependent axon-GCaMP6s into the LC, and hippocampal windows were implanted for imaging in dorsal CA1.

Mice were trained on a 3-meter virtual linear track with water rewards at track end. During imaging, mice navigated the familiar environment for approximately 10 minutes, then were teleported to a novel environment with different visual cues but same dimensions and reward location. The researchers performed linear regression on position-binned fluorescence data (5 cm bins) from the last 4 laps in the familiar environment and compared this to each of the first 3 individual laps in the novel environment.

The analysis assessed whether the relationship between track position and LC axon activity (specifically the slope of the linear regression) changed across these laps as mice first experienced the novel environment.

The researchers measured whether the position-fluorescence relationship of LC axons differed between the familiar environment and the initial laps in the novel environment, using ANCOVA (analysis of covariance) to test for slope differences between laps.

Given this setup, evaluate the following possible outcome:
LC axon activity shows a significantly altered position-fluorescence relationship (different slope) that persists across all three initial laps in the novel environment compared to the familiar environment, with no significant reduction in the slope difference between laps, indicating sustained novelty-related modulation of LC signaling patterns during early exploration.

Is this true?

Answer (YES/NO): NO